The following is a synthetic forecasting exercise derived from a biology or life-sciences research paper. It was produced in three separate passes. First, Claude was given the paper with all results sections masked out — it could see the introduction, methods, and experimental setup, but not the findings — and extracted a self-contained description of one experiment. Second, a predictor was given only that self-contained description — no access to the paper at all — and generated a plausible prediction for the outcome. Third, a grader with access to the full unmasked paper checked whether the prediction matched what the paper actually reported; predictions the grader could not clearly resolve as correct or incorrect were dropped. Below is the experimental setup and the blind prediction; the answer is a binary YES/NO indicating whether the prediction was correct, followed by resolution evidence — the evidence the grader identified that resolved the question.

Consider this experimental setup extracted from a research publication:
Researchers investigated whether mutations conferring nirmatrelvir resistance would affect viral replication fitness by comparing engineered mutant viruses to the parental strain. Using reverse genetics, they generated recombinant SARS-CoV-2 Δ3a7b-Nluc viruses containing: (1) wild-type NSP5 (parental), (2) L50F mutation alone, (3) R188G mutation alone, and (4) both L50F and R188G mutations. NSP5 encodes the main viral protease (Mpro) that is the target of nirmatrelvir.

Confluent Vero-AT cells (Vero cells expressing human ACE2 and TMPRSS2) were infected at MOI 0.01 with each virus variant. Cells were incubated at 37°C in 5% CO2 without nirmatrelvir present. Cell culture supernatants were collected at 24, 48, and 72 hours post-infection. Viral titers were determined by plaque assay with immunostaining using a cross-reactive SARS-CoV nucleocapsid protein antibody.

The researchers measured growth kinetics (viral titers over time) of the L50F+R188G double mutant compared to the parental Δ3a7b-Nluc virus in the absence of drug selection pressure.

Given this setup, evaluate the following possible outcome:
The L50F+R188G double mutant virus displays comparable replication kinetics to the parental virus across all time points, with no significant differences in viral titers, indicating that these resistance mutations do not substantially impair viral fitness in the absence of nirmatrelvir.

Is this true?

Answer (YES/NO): NO